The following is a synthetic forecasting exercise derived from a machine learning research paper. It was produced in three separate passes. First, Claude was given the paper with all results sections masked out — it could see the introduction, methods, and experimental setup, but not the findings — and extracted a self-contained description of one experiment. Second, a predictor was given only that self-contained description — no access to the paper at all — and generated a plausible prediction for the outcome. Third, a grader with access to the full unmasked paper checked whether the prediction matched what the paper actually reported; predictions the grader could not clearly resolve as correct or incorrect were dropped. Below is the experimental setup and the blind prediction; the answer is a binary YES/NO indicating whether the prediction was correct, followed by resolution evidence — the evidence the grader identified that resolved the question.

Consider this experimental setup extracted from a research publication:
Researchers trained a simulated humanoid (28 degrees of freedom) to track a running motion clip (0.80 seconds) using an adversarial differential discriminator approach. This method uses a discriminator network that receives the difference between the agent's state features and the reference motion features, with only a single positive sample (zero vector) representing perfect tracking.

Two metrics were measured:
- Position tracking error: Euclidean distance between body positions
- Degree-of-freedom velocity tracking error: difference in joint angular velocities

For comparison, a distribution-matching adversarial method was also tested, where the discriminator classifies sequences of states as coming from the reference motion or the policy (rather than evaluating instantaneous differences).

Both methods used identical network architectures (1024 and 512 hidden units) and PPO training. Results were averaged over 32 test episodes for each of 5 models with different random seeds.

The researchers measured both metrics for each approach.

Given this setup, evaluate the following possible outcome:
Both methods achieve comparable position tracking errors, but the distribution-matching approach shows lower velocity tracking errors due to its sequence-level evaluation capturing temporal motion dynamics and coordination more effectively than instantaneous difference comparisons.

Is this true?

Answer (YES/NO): NO